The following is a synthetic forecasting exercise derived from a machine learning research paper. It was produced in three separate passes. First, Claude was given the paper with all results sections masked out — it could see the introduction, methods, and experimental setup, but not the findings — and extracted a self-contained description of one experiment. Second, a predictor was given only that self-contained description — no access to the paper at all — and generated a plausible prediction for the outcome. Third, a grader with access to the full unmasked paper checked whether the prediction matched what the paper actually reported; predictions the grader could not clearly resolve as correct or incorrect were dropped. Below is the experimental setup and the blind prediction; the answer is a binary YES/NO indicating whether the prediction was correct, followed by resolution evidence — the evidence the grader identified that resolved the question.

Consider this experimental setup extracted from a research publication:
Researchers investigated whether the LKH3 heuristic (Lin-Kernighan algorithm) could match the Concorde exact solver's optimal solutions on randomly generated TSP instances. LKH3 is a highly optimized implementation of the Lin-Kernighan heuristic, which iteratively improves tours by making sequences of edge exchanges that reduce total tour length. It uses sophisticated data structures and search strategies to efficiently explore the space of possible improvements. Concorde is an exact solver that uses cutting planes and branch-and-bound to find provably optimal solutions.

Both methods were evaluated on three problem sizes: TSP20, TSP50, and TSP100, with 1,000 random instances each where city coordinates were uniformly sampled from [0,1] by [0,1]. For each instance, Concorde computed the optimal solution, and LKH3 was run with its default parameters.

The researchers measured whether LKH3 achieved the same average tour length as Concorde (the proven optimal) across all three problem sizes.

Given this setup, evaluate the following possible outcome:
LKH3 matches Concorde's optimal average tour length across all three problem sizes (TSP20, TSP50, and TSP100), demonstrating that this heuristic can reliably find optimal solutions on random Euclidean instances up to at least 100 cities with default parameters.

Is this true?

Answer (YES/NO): YES